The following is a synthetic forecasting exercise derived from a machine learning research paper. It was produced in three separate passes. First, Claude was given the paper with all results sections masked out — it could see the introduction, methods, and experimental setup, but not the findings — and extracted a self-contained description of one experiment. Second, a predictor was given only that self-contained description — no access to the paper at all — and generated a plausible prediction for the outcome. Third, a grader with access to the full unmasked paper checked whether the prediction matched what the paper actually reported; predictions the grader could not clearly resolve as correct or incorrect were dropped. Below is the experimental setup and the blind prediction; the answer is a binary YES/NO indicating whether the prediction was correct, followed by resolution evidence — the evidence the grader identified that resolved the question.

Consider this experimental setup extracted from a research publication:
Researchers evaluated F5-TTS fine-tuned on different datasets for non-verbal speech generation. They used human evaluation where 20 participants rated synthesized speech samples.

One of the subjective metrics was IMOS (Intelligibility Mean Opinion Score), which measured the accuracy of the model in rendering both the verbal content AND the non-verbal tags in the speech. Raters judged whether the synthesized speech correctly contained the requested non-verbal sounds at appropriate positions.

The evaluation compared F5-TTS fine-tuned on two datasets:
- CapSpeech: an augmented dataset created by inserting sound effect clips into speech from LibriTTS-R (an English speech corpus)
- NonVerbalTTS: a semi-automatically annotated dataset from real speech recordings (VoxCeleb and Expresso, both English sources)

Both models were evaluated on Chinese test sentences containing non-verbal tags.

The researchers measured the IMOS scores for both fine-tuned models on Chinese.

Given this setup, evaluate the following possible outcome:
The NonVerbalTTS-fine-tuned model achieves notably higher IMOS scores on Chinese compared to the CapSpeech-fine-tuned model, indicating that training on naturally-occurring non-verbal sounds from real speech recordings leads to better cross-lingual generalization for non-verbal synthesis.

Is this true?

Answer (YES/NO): YES